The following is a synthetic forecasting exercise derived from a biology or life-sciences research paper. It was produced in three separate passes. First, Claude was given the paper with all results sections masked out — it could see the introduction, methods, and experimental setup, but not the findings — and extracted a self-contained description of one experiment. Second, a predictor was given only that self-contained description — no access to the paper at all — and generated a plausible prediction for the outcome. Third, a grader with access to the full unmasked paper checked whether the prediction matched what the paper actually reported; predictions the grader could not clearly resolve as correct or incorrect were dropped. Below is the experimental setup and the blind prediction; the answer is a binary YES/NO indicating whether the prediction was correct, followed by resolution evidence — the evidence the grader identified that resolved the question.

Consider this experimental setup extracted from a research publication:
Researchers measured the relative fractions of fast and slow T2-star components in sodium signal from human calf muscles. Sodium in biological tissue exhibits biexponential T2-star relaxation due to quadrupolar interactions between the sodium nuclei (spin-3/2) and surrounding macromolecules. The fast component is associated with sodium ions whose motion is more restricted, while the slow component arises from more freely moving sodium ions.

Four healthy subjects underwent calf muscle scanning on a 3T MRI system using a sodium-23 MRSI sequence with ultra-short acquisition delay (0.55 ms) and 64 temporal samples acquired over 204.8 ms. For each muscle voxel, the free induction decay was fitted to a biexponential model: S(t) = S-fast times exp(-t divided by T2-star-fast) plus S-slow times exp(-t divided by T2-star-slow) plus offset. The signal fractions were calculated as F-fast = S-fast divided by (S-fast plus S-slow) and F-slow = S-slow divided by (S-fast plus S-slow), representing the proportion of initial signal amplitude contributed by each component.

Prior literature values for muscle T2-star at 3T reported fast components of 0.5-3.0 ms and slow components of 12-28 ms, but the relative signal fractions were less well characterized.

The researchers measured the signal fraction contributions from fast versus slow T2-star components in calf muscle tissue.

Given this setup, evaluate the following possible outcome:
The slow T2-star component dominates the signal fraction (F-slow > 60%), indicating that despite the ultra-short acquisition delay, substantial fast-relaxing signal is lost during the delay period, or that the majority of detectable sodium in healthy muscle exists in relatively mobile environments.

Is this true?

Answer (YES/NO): YES